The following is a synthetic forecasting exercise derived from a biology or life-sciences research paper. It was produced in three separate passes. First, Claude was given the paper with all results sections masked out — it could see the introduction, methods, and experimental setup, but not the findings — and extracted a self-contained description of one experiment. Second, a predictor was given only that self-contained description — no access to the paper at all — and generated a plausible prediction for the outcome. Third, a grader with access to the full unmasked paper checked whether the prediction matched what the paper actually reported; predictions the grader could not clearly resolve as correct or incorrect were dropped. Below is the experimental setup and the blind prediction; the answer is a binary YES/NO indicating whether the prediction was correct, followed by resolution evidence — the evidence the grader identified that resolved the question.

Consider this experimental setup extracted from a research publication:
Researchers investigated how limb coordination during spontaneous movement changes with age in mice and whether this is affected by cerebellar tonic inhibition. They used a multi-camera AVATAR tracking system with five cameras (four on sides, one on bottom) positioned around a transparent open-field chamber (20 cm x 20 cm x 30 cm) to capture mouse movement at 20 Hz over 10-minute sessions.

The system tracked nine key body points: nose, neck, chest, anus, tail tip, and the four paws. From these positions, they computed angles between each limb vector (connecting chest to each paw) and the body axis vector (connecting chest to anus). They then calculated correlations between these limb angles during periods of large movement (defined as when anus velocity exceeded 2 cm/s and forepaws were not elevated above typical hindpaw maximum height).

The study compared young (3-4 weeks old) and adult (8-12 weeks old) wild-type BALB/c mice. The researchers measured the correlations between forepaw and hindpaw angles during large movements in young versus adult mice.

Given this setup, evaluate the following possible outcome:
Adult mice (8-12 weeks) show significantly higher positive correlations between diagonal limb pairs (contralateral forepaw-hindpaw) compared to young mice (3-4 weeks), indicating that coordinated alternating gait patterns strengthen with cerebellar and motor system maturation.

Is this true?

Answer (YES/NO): NO